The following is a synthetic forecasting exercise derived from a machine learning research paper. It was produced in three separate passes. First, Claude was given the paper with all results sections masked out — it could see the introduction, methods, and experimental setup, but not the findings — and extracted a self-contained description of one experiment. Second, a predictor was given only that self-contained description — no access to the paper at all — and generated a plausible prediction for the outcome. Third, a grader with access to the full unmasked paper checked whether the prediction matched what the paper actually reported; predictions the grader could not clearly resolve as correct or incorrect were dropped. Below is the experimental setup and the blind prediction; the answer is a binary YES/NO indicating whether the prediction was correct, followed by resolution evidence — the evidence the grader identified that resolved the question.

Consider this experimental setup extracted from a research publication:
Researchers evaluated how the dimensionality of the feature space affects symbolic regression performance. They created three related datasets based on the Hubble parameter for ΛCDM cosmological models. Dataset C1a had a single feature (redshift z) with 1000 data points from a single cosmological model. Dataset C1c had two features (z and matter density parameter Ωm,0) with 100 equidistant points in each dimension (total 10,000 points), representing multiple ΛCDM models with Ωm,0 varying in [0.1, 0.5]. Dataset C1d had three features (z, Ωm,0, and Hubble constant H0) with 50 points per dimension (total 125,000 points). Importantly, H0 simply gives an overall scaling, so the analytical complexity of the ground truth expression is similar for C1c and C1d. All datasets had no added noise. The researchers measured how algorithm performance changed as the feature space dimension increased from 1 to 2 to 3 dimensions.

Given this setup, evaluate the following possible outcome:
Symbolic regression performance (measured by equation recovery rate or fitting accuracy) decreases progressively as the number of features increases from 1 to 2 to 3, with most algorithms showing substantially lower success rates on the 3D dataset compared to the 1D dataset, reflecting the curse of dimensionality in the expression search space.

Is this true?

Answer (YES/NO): NO